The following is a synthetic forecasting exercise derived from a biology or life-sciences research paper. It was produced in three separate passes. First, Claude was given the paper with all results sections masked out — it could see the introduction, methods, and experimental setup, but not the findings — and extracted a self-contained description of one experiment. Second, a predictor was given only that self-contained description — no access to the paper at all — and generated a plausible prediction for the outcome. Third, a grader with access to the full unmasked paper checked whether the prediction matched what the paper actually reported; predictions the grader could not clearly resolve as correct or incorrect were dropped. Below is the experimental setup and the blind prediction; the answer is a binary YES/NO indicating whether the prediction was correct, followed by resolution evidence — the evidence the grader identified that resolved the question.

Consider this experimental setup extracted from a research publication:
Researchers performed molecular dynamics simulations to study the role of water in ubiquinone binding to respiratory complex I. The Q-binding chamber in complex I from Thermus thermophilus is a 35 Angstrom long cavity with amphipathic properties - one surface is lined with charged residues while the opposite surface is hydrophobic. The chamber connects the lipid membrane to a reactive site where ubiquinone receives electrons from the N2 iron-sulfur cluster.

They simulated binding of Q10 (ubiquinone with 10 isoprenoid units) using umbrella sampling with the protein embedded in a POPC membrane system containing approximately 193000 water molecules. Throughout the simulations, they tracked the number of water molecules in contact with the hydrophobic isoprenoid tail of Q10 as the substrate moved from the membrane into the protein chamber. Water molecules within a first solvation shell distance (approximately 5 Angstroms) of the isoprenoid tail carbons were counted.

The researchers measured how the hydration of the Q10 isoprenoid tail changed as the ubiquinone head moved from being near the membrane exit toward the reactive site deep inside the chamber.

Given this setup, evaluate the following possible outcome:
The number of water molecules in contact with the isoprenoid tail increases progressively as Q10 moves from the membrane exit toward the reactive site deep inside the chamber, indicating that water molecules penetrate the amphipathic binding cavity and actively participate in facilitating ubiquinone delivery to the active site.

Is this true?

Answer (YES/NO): NO